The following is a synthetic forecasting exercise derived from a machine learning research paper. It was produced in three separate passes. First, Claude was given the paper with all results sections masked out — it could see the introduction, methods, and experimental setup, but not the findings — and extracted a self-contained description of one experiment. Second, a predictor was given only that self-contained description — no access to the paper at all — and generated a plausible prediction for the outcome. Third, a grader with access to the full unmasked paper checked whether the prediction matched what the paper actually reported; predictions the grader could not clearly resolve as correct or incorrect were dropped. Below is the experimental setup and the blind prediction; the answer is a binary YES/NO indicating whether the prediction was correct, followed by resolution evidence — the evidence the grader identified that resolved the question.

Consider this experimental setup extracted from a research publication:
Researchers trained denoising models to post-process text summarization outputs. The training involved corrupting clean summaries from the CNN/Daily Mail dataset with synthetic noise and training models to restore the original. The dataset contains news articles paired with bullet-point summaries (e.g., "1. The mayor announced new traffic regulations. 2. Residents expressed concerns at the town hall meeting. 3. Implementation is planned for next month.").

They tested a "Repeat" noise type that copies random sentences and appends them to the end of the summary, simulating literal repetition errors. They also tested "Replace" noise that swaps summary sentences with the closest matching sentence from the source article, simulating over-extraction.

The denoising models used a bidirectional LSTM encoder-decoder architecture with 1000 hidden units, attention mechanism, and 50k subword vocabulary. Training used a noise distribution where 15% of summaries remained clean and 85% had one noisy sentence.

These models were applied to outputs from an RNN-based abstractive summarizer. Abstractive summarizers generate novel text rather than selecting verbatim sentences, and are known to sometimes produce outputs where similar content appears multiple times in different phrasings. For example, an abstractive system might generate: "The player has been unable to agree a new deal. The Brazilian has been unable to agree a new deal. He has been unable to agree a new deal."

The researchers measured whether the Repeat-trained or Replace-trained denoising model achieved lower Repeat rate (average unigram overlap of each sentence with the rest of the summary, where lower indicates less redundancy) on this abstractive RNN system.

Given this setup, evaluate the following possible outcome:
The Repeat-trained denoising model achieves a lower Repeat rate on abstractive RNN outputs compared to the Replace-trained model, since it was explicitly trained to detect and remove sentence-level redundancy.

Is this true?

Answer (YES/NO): YES